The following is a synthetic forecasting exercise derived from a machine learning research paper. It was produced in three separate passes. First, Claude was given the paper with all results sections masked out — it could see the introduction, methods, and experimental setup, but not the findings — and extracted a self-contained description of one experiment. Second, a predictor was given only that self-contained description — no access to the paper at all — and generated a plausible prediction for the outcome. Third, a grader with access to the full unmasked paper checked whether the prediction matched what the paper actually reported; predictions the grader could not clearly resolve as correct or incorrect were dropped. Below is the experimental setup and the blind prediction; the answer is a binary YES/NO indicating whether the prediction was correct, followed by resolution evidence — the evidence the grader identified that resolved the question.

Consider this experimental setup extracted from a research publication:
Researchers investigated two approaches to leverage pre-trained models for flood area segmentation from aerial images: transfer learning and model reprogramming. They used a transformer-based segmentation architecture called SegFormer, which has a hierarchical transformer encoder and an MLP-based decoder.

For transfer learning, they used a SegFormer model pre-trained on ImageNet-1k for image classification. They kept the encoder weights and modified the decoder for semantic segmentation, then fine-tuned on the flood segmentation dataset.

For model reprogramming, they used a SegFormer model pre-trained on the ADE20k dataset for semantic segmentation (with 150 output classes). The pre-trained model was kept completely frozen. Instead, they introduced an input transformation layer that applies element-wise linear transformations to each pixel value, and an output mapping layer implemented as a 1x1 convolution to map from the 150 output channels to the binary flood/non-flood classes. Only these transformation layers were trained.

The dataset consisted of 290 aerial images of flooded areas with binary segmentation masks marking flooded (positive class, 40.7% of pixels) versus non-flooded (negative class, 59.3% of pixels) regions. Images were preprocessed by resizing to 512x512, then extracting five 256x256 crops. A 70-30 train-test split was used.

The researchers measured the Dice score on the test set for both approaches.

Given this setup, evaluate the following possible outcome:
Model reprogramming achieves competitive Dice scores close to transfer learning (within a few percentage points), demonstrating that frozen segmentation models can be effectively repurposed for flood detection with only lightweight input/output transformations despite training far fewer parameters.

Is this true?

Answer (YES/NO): NO